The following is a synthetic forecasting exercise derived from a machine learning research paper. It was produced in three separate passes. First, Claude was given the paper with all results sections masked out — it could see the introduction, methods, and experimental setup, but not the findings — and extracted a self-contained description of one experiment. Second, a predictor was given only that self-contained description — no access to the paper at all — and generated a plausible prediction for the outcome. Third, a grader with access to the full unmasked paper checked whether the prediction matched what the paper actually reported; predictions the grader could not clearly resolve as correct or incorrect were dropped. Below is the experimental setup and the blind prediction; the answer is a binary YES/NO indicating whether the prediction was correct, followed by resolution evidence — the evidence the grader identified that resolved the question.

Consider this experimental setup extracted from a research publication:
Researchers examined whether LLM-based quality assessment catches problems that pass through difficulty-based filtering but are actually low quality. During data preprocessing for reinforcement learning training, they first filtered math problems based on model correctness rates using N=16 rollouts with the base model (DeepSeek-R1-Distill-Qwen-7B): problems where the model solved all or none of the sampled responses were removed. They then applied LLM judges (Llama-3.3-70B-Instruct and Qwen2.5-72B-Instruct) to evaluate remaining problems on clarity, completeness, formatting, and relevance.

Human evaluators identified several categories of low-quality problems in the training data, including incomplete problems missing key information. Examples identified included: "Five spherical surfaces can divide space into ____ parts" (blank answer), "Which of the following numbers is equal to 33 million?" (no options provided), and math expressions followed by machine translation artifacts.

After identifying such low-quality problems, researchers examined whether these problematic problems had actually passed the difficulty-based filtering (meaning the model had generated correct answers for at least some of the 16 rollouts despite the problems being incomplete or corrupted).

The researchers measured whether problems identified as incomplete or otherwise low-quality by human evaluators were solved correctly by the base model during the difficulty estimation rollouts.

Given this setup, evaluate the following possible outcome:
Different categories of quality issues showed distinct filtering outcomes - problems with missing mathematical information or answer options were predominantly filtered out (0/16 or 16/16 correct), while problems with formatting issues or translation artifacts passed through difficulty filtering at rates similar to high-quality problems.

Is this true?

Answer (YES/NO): NO